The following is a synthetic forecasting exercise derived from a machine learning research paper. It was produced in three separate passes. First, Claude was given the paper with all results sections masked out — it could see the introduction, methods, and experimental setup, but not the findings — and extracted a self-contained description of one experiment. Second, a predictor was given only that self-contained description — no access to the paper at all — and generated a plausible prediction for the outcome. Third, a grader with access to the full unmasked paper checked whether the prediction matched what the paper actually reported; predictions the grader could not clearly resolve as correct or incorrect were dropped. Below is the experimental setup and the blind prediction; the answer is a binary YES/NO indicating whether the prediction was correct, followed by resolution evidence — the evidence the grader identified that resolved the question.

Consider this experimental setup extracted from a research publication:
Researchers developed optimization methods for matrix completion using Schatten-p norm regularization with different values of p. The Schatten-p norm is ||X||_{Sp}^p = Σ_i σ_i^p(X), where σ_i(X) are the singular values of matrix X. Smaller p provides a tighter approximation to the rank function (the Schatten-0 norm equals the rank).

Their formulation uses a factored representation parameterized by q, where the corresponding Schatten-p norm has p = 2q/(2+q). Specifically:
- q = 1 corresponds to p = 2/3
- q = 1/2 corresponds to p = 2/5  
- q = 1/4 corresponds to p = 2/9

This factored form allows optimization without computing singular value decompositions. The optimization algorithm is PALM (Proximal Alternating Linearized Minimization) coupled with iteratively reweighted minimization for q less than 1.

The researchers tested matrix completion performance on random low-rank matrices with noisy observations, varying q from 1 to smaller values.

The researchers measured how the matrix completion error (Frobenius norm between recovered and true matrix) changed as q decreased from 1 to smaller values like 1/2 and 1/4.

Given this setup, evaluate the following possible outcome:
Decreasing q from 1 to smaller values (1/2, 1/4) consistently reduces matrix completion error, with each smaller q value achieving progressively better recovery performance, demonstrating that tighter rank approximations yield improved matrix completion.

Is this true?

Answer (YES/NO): NO